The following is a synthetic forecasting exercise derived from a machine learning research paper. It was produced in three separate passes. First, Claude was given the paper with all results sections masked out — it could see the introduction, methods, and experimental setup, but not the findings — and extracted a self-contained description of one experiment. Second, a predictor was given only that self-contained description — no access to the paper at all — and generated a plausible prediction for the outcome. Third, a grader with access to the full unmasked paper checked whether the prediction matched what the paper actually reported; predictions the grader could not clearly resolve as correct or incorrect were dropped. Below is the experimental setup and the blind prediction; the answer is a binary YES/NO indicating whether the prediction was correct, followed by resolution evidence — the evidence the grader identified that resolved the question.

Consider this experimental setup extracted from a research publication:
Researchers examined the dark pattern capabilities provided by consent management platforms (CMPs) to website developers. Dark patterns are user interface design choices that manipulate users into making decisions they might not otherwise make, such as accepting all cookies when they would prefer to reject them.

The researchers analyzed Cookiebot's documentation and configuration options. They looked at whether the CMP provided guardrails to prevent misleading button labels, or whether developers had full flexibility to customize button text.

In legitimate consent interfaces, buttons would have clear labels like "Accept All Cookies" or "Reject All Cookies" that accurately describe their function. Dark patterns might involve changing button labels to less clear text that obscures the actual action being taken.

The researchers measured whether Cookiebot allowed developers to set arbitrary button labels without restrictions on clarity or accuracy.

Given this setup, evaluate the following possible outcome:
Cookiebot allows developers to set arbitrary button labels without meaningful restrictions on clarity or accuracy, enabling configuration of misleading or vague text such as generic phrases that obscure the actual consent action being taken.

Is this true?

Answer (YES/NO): YES